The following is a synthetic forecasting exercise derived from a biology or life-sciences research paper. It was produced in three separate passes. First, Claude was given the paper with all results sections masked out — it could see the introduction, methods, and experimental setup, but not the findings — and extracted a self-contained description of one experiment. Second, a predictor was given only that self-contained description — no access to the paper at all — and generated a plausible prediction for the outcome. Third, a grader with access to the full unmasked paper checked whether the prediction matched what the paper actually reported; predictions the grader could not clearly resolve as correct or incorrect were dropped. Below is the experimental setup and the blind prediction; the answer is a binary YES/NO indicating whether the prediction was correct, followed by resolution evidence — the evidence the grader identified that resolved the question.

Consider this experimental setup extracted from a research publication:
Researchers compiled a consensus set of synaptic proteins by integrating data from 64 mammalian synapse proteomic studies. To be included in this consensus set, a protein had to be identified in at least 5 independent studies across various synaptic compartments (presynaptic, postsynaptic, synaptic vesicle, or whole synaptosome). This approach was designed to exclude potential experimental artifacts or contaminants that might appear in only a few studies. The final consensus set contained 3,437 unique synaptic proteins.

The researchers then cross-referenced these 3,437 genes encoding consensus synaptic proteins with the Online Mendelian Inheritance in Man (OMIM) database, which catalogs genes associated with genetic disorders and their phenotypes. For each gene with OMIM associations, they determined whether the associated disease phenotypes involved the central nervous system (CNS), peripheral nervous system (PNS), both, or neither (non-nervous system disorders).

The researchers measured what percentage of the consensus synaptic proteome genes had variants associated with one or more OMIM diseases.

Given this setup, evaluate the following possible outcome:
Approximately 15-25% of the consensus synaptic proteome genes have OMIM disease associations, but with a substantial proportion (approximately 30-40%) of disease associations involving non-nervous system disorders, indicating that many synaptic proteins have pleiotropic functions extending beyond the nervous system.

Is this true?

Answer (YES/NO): NO